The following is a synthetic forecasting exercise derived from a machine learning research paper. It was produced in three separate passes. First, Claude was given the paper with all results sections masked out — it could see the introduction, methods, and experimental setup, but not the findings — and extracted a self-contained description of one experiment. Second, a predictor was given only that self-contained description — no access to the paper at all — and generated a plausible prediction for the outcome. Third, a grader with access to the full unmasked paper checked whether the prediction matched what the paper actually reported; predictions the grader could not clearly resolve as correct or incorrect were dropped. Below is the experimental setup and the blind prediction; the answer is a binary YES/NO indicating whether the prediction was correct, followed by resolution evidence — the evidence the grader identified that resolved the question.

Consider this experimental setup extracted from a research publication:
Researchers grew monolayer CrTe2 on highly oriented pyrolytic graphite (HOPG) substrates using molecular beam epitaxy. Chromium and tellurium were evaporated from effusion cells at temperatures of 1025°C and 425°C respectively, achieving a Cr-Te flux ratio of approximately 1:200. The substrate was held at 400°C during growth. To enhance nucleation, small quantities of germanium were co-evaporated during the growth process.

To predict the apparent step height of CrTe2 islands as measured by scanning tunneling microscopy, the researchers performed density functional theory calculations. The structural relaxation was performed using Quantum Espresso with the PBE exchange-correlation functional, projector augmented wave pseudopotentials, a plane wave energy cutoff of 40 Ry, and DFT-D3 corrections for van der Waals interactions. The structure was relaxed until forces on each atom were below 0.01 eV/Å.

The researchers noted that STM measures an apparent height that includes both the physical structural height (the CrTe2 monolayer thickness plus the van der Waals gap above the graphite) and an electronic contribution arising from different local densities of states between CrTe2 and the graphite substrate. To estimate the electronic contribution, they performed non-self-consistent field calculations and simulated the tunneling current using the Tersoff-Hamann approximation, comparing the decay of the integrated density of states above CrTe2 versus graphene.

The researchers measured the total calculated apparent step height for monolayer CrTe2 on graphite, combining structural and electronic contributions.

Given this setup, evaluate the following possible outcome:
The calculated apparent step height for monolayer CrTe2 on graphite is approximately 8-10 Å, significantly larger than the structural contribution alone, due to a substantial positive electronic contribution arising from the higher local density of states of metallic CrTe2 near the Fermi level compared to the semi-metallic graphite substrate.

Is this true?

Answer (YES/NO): YES